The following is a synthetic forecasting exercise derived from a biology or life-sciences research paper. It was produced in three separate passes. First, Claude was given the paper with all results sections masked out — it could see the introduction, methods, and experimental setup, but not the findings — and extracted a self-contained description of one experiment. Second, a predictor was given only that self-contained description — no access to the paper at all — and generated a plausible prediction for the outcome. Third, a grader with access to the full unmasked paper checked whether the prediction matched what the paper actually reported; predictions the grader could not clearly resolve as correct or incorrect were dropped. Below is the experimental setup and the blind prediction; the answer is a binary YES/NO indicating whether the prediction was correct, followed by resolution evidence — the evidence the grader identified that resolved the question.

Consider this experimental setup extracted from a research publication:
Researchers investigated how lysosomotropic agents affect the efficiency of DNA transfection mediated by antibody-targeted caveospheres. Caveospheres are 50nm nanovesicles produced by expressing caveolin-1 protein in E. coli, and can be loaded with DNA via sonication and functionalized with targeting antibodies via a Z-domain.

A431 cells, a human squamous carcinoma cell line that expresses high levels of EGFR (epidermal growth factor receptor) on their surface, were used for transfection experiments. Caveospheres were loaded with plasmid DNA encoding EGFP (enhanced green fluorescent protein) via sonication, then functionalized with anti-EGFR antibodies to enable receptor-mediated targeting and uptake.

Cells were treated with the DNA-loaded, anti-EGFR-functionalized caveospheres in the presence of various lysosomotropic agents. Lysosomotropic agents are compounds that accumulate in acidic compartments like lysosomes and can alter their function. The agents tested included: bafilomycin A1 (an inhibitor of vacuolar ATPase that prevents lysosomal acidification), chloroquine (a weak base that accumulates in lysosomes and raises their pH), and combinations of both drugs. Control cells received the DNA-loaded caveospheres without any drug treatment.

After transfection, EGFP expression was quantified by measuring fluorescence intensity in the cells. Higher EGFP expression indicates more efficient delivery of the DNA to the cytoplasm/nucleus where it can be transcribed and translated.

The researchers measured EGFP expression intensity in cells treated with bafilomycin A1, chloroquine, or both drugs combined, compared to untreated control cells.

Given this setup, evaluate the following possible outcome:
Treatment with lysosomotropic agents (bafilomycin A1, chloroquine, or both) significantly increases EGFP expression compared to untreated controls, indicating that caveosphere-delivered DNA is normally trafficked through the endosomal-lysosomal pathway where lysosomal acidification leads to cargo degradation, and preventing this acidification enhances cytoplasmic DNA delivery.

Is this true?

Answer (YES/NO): YES